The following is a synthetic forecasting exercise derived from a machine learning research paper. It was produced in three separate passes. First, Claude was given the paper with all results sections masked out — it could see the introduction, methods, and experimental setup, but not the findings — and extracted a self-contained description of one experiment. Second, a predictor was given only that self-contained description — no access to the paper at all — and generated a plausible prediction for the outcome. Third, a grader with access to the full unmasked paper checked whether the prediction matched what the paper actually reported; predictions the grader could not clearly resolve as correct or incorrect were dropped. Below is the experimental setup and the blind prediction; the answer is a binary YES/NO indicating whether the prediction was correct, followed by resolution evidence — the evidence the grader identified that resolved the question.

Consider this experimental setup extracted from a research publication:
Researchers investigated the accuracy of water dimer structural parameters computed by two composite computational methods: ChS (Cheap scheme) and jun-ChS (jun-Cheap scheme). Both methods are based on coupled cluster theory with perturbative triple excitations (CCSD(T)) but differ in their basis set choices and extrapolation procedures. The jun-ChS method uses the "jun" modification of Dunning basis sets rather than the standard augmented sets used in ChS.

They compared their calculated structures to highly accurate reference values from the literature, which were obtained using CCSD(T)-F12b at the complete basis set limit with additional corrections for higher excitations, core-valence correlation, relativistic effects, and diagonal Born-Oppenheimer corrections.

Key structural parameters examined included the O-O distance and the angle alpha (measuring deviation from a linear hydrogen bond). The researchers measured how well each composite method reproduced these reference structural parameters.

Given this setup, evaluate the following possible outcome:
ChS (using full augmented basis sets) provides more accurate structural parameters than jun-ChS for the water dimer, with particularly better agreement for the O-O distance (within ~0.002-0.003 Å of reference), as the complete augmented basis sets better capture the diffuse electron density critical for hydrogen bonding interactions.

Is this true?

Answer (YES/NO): NO